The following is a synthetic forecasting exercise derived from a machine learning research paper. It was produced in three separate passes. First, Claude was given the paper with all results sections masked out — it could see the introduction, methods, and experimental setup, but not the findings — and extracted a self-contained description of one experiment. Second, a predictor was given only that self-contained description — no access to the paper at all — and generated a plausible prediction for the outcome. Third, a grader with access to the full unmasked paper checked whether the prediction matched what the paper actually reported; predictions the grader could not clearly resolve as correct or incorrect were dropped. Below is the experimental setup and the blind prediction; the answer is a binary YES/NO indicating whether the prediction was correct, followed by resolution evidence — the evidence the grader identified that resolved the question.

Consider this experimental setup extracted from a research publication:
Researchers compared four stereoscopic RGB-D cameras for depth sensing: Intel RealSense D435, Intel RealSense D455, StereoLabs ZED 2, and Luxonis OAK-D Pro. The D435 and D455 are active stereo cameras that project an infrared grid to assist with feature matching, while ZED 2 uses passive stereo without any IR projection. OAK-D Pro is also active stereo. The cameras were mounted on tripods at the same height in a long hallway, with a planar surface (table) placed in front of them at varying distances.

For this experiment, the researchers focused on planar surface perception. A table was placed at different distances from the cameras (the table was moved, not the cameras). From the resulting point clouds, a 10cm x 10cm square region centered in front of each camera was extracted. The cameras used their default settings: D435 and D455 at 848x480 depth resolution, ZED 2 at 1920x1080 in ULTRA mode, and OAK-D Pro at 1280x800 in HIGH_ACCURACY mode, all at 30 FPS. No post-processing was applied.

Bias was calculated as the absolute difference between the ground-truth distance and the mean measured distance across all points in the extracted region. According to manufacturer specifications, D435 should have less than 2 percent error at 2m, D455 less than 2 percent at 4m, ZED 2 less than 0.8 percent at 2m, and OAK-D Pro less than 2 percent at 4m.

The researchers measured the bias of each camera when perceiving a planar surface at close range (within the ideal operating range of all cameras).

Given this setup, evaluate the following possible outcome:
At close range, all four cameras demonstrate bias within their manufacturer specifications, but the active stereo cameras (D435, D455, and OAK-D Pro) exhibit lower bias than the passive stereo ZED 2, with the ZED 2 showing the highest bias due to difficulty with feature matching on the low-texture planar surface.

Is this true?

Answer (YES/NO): NO